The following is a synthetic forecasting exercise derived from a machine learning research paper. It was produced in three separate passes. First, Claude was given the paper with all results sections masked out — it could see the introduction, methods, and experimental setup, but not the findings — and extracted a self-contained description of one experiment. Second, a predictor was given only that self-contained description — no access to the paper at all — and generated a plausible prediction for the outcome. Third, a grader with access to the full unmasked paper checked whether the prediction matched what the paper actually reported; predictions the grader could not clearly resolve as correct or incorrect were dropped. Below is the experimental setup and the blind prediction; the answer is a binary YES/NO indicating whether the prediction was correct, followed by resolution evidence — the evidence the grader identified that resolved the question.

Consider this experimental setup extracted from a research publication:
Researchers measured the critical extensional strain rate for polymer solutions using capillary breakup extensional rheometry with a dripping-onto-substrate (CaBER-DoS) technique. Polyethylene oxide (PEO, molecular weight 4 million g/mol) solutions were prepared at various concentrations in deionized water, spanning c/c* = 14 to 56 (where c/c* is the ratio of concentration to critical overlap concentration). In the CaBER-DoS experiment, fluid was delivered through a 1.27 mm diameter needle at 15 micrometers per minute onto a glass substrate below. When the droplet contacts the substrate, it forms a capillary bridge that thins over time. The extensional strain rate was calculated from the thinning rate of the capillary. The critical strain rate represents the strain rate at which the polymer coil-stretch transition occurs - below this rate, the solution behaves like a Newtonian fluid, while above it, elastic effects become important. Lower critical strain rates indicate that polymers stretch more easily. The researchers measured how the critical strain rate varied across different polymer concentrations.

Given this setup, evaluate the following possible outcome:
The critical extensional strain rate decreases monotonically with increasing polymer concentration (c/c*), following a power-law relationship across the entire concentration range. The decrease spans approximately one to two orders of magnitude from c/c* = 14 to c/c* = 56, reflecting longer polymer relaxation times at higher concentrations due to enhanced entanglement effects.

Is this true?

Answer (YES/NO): NO